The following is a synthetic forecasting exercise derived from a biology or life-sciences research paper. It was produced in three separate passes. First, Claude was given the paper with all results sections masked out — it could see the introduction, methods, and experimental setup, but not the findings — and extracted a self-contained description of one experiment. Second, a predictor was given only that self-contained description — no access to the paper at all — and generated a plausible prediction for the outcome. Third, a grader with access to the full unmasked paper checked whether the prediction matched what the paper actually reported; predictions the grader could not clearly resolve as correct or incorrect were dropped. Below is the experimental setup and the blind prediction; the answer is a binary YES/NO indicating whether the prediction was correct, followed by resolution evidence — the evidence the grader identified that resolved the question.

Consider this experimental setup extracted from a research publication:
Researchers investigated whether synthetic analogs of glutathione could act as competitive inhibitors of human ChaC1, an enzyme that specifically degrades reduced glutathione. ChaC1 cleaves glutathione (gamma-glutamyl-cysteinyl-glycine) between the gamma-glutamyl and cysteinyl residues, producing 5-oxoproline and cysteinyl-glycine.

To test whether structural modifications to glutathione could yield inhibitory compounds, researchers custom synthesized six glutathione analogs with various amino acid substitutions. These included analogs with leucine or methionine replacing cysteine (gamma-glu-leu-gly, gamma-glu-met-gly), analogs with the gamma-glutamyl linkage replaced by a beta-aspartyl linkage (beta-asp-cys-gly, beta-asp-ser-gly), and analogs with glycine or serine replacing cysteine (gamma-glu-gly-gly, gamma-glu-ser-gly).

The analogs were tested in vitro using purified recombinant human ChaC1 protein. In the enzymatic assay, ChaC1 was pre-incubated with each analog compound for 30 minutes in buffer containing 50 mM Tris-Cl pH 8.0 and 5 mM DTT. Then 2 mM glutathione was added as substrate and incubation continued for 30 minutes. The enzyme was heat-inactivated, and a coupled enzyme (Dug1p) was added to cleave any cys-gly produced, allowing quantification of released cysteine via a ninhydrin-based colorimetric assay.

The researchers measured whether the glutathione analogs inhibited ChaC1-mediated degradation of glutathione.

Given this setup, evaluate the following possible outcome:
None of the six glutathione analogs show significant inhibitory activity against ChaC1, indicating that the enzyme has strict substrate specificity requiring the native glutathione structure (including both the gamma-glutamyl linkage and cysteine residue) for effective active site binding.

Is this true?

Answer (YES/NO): YES